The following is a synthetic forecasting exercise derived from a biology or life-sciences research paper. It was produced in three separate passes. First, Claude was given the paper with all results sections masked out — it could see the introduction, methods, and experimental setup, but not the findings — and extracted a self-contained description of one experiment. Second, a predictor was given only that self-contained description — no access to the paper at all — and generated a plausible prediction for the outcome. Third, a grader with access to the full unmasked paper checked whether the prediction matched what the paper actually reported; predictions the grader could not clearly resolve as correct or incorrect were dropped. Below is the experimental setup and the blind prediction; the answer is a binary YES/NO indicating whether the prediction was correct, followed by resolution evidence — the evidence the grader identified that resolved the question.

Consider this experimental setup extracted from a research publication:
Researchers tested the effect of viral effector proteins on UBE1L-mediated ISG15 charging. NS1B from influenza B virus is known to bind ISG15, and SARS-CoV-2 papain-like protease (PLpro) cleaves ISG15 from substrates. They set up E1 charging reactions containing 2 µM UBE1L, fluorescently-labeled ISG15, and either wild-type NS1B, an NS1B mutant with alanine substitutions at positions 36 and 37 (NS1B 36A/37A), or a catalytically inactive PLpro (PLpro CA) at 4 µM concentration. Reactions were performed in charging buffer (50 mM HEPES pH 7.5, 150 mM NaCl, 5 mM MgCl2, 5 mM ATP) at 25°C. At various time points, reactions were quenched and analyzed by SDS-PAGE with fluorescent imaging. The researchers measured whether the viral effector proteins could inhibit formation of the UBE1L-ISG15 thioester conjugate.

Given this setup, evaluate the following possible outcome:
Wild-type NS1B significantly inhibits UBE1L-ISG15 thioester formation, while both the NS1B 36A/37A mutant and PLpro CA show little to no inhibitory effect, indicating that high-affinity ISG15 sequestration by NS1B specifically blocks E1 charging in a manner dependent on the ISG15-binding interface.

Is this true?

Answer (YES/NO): NO